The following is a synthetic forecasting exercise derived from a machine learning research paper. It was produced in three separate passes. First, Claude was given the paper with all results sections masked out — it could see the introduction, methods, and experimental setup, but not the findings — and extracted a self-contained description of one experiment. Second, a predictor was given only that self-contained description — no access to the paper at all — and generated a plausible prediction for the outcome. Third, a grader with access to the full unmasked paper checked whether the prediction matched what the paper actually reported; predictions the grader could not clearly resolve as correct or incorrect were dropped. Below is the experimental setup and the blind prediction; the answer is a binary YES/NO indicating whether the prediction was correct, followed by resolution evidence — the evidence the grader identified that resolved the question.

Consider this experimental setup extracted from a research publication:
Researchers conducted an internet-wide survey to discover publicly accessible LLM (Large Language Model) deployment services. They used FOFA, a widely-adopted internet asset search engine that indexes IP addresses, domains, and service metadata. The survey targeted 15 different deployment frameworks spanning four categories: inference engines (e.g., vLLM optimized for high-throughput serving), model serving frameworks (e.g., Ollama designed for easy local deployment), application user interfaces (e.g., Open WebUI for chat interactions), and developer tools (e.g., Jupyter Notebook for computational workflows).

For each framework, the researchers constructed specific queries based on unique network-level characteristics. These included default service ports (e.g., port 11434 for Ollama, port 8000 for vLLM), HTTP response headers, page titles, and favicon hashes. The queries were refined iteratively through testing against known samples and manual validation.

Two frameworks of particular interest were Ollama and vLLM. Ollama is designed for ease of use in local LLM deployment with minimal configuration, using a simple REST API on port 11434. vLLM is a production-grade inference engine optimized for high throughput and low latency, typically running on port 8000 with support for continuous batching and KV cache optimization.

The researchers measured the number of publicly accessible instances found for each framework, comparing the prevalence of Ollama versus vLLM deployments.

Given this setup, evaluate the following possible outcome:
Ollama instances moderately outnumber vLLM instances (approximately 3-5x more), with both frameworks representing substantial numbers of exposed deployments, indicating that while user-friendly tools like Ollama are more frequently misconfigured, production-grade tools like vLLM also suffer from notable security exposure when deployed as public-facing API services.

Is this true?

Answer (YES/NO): NO